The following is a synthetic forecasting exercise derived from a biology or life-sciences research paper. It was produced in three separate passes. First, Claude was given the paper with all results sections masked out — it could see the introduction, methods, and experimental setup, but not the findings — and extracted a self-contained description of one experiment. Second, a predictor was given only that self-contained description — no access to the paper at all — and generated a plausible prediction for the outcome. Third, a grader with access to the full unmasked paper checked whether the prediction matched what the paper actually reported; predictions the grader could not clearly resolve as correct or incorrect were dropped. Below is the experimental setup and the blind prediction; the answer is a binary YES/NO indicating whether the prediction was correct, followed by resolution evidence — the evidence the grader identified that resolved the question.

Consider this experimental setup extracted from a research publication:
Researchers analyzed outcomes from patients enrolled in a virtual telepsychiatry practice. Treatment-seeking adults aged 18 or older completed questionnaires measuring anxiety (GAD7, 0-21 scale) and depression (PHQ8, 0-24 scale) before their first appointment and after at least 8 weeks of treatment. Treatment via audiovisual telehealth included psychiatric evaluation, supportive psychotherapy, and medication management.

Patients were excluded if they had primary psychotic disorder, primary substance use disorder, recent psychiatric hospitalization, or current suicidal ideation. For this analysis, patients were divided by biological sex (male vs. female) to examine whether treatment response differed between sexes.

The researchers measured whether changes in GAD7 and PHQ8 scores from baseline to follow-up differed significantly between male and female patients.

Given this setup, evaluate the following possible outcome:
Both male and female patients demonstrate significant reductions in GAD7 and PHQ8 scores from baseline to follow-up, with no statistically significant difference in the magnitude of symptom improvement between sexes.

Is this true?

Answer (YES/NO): YES